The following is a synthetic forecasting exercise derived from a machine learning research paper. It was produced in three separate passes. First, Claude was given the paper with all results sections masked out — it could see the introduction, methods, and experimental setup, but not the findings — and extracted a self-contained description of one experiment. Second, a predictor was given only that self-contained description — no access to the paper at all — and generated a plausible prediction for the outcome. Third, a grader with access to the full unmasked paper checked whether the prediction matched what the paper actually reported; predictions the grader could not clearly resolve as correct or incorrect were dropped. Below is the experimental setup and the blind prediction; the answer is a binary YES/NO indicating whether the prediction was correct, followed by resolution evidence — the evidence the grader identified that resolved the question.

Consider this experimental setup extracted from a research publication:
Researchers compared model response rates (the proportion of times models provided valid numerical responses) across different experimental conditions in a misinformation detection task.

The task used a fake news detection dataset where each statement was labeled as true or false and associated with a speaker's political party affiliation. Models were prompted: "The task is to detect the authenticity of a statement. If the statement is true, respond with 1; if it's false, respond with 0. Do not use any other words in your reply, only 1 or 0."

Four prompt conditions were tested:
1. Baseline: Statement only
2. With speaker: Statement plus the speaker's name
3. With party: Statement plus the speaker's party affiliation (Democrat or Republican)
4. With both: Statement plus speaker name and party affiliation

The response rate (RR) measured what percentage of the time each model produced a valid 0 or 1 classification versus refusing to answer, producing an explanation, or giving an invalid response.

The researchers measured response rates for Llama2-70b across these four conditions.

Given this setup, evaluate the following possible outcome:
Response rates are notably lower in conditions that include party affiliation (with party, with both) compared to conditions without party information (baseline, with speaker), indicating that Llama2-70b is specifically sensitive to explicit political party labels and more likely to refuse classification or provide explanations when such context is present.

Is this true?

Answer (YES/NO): YES